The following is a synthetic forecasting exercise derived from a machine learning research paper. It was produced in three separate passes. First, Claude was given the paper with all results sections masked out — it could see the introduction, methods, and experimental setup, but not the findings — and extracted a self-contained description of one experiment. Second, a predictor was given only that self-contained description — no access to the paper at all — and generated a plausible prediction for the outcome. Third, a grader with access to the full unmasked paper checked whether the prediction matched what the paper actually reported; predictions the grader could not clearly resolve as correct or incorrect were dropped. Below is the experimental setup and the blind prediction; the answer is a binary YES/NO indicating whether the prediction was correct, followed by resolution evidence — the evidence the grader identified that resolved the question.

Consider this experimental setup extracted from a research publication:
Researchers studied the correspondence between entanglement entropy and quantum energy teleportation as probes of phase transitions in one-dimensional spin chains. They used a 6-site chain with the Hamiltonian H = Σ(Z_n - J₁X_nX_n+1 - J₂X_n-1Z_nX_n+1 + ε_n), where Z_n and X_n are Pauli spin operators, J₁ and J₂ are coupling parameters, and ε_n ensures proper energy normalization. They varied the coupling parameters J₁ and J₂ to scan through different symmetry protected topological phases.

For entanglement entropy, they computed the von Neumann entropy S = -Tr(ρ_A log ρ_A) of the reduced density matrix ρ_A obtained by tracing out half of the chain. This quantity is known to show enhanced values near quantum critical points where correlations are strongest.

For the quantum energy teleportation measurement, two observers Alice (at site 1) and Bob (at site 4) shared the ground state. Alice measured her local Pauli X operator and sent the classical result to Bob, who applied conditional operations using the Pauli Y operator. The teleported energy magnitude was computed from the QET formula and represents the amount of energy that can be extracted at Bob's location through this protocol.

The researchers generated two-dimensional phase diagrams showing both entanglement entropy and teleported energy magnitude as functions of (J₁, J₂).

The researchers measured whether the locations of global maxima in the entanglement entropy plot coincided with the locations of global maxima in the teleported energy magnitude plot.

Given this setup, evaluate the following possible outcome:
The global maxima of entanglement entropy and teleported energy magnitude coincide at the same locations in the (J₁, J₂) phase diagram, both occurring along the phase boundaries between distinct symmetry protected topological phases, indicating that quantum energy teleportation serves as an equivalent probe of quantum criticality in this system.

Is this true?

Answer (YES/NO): YES